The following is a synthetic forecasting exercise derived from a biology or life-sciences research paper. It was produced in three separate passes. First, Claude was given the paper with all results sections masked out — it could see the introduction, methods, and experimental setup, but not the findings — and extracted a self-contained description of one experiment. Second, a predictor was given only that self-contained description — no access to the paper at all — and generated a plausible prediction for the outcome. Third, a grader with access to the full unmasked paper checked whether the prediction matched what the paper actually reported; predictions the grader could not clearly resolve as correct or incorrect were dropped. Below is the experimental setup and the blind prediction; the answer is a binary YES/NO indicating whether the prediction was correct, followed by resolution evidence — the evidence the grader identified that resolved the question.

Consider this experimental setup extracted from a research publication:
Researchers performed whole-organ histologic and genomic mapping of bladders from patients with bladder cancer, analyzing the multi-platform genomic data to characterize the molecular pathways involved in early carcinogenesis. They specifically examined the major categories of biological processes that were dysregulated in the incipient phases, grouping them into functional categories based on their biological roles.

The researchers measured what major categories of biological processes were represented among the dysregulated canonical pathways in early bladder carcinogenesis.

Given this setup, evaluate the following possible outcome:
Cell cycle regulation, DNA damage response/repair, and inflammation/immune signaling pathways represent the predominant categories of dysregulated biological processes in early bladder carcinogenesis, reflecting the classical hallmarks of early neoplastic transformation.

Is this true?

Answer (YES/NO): NO